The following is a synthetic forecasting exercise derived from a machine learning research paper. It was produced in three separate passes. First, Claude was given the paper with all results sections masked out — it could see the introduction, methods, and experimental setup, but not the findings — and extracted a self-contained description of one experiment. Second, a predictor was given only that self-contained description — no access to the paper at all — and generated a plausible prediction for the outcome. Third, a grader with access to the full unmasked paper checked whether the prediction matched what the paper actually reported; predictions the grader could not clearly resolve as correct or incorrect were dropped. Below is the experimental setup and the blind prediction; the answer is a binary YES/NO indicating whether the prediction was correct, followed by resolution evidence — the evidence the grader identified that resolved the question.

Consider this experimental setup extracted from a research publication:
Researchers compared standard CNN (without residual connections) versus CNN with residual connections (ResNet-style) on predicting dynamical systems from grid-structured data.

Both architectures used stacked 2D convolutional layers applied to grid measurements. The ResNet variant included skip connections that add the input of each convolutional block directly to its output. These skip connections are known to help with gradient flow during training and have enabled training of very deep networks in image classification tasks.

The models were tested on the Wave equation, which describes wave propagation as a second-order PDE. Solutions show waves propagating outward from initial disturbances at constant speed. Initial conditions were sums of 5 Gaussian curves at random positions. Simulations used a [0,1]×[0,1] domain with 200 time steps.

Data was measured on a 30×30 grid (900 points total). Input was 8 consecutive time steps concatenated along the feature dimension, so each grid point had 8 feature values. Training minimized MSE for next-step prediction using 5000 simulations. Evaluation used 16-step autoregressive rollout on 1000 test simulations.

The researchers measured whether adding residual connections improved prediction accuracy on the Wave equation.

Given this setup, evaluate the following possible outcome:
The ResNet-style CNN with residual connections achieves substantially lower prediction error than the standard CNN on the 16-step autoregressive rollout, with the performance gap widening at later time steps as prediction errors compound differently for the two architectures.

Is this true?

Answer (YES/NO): YES